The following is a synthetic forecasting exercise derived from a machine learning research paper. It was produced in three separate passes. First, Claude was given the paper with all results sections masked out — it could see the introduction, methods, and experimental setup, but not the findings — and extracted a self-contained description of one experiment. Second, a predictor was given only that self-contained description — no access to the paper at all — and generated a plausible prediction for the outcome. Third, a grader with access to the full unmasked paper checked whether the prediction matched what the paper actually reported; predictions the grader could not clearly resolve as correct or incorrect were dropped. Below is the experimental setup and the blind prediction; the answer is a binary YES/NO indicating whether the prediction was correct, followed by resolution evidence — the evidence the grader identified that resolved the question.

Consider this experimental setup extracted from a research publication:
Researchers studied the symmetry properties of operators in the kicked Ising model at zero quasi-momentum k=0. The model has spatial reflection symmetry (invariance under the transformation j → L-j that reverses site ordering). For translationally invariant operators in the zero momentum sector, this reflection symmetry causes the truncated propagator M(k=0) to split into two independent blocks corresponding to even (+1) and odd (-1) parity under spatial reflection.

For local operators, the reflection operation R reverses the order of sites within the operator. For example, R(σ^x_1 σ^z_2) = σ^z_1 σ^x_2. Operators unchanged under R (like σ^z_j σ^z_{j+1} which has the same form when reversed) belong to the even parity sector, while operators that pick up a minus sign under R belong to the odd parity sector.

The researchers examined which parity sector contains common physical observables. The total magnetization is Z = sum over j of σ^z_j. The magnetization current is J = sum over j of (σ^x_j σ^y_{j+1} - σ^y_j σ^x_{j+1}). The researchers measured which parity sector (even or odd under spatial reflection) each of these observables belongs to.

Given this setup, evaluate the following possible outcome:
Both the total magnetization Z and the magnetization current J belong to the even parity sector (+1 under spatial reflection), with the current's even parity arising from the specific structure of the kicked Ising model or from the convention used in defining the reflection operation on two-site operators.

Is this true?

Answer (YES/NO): NO